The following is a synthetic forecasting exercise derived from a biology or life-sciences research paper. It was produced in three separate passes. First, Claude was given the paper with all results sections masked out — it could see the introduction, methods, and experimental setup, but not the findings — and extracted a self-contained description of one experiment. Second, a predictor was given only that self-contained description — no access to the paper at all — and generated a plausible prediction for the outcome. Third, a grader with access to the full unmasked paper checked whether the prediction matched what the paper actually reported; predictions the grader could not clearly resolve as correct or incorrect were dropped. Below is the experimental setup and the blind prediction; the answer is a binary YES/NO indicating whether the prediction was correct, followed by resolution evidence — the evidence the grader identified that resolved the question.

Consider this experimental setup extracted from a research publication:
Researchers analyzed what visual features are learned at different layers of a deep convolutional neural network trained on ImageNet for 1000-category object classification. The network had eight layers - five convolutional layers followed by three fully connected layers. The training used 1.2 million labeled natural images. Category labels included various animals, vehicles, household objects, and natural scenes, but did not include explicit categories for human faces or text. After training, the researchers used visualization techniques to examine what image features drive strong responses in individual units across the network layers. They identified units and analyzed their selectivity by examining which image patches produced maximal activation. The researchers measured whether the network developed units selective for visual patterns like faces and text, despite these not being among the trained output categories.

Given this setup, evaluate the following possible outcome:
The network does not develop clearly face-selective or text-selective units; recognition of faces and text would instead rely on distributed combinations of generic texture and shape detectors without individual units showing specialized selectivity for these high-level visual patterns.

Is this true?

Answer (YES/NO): NO